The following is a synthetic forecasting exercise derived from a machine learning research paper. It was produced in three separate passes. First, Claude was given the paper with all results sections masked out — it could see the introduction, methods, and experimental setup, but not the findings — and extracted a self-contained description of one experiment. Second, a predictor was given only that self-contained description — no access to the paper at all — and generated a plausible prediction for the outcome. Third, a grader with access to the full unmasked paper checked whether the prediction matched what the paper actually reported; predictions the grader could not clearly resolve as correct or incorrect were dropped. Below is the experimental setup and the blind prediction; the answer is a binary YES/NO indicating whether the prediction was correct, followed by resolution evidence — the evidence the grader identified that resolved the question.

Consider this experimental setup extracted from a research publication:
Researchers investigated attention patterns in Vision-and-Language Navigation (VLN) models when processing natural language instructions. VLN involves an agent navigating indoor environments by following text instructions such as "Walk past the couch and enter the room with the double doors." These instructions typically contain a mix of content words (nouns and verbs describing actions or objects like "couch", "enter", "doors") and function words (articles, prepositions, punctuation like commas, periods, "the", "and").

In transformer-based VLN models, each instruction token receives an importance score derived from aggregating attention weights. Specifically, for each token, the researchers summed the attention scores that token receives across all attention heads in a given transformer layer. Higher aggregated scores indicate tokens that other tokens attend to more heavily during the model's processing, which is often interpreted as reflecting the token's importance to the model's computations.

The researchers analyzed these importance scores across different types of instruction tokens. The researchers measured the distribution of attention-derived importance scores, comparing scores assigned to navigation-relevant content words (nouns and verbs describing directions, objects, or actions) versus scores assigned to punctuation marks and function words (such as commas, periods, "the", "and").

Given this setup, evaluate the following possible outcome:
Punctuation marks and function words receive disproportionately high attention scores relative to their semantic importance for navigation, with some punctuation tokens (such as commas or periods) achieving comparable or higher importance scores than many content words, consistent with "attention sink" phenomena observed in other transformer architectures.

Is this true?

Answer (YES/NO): YES